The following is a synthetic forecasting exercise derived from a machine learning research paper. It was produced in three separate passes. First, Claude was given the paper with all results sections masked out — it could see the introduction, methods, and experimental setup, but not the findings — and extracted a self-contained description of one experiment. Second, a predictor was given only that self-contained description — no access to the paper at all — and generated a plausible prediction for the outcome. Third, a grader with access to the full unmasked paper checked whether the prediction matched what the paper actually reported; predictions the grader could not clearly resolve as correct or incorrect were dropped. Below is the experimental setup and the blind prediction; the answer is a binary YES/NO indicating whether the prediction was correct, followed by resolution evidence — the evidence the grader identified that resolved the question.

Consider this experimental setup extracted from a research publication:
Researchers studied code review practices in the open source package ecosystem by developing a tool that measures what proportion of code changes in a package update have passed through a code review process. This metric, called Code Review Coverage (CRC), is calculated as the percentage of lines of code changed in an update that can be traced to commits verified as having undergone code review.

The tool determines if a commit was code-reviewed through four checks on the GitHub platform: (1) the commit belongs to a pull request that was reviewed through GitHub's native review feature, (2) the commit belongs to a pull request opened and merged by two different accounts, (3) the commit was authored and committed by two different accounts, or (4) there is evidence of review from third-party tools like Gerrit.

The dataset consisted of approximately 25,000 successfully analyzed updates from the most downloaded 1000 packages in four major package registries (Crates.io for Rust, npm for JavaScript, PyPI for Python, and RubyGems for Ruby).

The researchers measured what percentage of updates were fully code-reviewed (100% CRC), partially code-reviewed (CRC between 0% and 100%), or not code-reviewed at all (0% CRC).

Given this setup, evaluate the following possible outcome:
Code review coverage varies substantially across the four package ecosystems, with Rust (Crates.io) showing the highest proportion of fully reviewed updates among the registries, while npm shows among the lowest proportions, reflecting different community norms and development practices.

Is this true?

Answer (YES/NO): NO